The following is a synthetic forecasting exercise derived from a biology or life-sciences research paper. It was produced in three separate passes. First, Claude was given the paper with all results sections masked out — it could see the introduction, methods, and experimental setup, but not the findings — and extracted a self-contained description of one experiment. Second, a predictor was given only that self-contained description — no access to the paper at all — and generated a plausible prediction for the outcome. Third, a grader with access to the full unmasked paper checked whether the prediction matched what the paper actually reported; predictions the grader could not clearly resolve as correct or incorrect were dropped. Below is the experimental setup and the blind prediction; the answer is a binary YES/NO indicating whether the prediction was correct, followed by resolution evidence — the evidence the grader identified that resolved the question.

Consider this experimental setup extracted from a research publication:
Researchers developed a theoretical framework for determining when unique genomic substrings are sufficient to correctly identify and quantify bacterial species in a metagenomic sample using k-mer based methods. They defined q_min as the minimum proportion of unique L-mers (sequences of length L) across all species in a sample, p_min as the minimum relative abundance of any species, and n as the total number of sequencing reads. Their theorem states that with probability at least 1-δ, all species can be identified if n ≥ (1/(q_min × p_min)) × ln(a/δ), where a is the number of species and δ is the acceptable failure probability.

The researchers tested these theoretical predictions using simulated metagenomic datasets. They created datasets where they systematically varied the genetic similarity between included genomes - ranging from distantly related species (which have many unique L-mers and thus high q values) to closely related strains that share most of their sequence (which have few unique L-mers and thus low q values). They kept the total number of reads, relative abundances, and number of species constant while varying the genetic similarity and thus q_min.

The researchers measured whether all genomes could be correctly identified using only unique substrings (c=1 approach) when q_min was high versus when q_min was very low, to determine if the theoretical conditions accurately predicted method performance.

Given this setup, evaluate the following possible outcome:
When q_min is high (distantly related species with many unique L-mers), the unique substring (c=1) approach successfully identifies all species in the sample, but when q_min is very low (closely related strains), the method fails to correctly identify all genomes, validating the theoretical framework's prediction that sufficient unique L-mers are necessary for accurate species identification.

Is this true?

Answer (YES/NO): YES